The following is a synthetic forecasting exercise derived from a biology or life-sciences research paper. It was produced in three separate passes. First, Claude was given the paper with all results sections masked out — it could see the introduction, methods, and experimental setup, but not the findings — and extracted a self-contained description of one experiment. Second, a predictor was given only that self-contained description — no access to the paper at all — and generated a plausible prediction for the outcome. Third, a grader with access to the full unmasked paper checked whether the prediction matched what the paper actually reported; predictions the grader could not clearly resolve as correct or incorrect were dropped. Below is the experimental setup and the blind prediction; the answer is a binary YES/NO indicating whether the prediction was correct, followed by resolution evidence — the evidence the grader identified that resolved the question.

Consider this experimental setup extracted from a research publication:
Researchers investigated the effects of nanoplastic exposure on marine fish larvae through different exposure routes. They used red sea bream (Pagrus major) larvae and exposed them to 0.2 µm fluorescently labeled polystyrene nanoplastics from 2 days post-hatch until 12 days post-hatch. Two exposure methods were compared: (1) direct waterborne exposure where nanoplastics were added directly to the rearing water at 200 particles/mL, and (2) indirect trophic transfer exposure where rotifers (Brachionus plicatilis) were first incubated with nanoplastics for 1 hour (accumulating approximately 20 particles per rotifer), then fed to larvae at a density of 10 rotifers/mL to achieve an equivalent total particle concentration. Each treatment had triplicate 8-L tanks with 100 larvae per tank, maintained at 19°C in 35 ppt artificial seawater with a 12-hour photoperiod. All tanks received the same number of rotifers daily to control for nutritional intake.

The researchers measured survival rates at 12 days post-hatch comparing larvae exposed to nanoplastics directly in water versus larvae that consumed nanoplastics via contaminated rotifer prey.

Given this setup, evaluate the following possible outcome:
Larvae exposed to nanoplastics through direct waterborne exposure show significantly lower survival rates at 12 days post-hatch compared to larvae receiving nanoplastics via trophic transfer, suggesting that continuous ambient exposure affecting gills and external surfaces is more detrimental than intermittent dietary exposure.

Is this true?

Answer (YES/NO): NO